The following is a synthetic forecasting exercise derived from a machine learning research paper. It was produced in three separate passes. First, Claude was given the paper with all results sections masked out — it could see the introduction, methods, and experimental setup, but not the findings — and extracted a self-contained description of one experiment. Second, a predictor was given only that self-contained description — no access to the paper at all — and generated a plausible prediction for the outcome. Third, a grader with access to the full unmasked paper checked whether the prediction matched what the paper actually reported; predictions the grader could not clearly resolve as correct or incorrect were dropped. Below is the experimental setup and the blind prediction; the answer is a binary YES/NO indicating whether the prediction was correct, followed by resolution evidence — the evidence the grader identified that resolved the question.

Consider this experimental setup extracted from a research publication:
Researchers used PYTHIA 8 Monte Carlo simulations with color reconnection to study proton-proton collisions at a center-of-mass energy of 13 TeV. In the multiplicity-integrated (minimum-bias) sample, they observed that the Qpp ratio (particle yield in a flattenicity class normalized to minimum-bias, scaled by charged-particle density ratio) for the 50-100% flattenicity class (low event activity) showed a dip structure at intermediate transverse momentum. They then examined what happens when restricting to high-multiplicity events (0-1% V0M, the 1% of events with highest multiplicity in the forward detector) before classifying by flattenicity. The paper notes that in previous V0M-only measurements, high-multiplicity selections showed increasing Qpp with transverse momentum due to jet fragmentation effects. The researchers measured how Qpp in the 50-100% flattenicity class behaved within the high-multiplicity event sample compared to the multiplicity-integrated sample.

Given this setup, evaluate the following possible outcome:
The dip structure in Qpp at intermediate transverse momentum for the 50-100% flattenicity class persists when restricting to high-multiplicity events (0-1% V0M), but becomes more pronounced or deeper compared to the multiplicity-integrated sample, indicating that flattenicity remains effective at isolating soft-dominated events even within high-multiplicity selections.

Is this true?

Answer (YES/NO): NO